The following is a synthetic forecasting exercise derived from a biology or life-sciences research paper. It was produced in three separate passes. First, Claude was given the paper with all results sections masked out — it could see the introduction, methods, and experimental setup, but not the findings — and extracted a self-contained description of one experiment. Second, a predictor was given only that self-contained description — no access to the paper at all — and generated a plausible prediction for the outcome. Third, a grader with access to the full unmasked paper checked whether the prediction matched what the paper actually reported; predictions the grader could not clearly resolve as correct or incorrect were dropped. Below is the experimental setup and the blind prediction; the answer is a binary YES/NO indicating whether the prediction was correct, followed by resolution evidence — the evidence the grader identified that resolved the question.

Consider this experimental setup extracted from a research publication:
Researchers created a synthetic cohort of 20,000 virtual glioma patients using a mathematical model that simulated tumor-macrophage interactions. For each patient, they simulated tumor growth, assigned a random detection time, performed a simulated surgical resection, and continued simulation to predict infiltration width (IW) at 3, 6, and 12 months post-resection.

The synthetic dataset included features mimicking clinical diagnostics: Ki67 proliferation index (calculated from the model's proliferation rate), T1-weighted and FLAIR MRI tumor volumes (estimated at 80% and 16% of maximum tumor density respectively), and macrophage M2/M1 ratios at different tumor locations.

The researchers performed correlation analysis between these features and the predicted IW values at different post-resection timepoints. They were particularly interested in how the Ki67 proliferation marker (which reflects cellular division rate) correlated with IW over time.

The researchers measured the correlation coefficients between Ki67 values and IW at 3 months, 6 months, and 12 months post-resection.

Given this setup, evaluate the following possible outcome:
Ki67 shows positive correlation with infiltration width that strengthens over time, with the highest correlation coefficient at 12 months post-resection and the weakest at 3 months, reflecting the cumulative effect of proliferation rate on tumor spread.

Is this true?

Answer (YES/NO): NO